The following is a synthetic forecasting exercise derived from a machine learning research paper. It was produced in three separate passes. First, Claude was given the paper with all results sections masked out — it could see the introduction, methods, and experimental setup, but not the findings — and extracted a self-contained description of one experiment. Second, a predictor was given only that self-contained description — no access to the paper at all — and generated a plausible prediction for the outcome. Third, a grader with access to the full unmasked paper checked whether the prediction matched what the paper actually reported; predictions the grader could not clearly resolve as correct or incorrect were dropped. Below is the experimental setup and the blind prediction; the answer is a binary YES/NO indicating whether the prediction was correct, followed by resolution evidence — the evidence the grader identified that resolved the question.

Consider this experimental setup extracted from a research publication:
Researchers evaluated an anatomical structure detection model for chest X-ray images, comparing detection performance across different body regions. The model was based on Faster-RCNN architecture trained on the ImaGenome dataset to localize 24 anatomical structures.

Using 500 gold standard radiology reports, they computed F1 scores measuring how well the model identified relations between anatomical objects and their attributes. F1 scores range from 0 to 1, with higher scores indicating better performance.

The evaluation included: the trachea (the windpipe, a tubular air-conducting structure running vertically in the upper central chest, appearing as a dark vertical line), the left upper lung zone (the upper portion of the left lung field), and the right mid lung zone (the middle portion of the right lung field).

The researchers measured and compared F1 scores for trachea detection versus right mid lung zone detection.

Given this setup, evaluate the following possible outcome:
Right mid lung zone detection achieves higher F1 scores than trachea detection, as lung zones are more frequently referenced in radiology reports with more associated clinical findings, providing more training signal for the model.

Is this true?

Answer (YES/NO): NO